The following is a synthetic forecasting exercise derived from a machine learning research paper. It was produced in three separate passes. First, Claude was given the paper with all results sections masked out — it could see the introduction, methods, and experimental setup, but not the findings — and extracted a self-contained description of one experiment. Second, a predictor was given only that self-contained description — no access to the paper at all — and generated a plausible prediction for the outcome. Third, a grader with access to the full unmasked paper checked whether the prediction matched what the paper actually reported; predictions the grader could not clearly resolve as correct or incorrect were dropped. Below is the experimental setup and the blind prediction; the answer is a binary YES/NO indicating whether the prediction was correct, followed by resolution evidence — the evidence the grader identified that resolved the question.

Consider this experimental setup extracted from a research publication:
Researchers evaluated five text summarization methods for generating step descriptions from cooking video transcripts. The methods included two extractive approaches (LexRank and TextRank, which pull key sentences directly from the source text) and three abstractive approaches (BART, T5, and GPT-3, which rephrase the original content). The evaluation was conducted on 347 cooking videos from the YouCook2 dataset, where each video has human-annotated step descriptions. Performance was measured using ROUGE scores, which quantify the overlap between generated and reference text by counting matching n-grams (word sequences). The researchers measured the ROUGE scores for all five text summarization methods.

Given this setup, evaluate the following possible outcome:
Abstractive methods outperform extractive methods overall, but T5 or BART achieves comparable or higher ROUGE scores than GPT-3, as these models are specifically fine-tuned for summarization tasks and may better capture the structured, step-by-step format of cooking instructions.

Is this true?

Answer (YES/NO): NO